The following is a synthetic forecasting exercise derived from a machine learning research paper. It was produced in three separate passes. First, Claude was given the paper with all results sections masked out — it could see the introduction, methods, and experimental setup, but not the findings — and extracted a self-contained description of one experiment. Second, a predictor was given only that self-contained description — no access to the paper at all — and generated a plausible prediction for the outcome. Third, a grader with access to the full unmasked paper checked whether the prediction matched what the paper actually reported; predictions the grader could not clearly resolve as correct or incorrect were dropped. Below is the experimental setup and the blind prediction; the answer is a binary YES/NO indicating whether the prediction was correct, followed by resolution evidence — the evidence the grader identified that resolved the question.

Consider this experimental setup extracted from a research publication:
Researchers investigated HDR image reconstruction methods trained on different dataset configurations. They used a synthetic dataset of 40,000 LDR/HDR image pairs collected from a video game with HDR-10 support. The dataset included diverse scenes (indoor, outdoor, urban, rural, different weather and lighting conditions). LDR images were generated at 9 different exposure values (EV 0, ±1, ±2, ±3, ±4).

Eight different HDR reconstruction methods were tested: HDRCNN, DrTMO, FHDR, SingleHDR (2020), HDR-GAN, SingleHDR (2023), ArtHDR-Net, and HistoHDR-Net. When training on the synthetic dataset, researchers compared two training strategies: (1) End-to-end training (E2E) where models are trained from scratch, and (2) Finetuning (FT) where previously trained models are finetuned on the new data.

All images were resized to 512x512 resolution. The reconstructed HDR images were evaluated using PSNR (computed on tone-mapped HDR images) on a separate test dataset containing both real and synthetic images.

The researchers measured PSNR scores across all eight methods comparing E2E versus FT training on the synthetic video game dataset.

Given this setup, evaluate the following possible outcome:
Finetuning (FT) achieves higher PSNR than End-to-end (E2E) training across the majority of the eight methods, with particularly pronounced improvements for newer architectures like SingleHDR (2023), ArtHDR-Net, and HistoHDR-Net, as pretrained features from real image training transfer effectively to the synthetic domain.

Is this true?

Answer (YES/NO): NO